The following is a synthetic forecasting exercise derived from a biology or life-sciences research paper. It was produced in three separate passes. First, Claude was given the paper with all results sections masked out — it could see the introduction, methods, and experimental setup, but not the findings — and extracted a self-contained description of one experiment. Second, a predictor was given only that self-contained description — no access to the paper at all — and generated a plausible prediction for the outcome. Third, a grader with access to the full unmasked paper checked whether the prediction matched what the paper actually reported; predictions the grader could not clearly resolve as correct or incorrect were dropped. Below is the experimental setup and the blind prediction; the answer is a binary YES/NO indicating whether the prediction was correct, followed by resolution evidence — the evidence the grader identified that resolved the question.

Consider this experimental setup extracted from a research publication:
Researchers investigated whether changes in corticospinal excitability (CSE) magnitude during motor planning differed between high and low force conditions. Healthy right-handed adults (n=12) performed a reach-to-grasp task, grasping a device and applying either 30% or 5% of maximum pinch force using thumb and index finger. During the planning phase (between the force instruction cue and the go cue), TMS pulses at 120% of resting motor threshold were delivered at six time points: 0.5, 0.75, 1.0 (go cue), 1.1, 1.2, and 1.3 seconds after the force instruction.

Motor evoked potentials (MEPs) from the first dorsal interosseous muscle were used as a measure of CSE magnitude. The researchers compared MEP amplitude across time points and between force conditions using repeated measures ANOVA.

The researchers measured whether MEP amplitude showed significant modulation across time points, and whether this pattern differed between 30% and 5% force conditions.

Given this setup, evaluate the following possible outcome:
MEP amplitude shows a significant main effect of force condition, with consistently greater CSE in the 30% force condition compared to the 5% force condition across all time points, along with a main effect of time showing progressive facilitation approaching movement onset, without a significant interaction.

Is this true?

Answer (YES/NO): NO